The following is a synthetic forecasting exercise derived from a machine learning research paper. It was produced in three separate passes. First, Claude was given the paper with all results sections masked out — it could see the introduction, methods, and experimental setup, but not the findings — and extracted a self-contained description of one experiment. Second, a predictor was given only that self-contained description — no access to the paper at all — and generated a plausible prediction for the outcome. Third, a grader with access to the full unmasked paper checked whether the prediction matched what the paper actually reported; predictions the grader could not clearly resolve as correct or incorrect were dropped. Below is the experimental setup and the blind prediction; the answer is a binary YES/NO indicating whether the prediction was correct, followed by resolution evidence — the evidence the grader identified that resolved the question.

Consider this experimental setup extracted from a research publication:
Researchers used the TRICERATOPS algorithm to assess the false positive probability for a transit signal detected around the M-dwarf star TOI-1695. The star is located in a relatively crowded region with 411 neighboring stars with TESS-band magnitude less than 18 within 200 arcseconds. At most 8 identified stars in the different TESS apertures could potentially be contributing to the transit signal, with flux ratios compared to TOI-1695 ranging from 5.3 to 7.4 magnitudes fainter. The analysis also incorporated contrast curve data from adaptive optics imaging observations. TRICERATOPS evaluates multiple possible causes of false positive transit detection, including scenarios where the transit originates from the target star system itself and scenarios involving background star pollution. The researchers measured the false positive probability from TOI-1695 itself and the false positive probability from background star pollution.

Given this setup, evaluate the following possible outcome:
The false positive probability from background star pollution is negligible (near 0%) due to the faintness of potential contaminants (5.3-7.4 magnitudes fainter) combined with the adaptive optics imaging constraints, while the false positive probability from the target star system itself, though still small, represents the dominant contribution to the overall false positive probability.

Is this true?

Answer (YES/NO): YES